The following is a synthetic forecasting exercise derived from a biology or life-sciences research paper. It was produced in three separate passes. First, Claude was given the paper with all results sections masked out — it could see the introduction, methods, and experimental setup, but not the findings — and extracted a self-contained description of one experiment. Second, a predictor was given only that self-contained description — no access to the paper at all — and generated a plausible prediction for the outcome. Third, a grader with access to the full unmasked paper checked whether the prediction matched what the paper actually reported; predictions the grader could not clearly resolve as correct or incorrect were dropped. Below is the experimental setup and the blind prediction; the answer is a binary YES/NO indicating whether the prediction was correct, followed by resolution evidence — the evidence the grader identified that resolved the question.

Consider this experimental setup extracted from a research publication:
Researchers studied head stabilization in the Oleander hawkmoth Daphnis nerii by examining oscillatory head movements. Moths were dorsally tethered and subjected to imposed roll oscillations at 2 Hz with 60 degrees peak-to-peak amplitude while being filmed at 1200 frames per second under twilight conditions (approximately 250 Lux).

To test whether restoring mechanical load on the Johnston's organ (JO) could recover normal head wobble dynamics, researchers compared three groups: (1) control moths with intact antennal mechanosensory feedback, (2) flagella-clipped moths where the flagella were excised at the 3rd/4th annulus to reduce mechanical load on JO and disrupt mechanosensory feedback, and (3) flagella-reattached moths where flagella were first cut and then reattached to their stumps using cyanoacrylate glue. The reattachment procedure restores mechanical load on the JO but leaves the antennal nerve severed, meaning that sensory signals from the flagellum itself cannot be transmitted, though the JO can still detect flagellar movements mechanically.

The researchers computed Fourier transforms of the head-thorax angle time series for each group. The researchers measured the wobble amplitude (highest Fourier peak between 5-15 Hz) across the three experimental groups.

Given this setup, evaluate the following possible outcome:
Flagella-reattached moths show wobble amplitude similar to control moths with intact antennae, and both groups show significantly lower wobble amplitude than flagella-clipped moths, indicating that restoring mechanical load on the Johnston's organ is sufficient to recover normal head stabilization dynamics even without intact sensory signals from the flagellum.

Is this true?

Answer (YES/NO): YES